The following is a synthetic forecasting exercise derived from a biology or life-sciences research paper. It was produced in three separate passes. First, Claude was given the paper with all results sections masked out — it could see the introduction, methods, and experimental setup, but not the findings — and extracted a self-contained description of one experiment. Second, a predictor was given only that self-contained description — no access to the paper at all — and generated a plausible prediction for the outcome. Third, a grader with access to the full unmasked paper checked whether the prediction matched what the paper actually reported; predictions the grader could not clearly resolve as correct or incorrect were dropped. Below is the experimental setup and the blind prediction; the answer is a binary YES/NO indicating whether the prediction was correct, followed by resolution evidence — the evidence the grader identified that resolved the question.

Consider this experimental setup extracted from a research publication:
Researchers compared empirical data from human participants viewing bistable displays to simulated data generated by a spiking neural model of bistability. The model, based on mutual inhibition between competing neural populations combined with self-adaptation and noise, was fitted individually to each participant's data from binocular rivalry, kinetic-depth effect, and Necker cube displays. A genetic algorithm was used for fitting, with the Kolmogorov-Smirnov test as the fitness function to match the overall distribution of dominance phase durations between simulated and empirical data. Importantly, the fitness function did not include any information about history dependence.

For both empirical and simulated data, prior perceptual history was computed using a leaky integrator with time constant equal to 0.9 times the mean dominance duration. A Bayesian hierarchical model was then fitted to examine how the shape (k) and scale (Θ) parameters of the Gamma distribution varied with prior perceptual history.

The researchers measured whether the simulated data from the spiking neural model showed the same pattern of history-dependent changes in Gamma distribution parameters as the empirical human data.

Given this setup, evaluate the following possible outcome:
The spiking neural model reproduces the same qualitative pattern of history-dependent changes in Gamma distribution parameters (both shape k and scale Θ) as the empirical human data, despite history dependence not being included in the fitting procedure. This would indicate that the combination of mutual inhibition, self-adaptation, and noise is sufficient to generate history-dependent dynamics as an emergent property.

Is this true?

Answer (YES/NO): NO